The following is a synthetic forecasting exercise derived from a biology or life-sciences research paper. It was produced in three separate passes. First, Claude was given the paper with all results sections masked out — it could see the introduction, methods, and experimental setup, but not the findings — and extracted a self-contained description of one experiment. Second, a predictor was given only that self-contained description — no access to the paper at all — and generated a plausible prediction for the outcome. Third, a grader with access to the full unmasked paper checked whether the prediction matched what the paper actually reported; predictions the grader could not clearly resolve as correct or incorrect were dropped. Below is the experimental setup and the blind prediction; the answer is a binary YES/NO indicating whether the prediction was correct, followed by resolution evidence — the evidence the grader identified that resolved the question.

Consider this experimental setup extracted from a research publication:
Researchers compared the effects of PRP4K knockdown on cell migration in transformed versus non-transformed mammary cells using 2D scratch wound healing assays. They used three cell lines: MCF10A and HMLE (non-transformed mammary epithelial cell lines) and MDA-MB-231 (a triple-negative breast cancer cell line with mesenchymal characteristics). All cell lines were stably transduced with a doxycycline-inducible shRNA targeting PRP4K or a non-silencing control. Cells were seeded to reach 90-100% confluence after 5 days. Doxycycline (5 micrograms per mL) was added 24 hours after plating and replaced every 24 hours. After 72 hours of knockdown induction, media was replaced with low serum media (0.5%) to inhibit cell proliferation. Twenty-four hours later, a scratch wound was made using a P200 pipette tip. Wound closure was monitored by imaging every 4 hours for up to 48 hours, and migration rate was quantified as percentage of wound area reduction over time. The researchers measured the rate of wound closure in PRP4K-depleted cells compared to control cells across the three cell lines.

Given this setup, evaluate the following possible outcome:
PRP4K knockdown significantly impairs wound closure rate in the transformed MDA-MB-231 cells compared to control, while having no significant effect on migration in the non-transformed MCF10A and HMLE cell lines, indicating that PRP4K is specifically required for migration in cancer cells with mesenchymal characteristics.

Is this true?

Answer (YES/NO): NO